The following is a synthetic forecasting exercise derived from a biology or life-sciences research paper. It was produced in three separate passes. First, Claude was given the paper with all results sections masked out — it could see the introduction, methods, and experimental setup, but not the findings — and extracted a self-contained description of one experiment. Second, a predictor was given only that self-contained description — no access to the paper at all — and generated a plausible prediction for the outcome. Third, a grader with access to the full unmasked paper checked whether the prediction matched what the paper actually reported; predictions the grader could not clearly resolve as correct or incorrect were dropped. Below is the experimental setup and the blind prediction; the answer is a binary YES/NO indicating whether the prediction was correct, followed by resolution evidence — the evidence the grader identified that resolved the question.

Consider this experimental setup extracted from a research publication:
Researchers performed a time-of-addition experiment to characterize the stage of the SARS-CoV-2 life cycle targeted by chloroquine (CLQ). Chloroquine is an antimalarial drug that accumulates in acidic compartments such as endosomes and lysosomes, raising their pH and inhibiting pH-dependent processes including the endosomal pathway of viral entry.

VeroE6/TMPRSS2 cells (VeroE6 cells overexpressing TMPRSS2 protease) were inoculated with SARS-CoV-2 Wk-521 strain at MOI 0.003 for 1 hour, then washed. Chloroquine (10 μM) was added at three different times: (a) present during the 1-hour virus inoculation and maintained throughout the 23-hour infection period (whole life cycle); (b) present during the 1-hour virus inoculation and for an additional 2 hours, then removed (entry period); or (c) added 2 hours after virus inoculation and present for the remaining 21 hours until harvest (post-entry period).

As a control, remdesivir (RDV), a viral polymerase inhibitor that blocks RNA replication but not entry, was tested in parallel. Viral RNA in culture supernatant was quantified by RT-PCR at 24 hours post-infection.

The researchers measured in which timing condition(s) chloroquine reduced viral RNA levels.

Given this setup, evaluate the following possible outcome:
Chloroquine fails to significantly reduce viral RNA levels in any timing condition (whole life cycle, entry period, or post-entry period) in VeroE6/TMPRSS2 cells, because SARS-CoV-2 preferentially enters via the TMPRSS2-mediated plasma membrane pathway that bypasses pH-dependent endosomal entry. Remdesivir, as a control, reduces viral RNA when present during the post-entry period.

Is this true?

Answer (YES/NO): NO